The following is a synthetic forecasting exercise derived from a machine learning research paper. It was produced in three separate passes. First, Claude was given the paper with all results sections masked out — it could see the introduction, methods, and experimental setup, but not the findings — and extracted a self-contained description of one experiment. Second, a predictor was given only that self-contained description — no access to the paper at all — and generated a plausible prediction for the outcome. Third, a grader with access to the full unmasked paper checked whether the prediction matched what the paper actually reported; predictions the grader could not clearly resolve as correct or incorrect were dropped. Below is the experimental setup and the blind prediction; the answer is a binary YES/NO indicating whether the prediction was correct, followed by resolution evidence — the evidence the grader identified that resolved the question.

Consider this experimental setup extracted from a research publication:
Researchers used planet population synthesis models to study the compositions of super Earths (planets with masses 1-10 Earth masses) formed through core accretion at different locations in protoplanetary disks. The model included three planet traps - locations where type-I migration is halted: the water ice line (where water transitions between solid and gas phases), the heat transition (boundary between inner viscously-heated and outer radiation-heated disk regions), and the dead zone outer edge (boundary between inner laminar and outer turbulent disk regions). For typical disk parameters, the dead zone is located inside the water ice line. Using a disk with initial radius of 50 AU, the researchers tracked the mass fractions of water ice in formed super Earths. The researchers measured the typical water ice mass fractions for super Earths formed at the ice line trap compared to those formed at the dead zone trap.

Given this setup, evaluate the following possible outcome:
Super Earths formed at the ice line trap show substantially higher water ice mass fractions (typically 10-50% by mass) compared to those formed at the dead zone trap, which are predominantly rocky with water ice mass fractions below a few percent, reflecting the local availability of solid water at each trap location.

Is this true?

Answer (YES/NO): YES